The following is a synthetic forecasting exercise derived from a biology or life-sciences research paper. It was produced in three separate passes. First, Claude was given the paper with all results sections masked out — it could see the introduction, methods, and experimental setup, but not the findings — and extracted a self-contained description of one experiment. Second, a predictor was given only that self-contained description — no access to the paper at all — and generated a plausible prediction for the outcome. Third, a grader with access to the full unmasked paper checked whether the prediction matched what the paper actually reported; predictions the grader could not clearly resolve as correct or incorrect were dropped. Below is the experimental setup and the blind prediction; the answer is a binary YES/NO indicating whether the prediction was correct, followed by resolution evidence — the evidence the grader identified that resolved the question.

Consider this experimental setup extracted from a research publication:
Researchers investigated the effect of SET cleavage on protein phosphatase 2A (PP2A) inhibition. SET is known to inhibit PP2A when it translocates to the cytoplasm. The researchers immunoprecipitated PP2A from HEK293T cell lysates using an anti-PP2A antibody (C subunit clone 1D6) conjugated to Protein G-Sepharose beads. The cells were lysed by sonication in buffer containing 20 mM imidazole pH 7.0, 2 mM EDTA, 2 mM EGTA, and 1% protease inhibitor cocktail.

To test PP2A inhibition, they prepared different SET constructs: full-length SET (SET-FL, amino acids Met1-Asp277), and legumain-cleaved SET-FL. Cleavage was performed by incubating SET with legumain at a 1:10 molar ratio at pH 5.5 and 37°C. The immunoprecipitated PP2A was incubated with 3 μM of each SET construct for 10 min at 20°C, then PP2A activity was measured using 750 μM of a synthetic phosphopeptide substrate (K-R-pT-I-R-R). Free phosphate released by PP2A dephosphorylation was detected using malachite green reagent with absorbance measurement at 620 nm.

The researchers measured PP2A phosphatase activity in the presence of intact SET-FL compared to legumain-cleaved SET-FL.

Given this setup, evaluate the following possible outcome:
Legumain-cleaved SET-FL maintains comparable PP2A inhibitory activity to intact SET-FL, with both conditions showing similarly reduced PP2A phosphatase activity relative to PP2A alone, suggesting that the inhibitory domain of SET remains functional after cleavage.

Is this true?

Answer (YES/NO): NO